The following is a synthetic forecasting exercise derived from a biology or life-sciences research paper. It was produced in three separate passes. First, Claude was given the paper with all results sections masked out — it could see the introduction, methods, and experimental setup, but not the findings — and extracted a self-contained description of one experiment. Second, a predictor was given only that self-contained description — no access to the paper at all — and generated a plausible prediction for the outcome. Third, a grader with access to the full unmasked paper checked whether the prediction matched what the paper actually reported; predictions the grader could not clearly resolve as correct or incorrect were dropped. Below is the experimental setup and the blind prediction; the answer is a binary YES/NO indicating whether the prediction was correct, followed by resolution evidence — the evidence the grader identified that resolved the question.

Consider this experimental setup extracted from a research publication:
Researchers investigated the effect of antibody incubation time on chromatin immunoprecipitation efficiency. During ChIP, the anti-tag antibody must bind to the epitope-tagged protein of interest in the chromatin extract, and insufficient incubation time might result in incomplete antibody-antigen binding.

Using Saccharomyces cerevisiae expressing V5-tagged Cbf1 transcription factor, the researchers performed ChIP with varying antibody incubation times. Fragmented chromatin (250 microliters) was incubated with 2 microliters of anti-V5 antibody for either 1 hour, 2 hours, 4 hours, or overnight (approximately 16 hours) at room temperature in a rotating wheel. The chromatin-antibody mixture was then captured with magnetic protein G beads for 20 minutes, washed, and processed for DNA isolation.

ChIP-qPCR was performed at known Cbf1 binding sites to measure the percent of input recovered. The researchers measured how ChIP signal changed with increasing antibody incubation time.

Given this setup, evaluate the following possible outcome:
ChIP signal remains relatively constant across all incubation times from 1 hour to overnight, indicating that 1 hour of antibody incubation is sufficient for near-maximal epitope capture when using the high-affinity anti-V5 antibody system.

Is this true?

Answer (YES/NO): NO